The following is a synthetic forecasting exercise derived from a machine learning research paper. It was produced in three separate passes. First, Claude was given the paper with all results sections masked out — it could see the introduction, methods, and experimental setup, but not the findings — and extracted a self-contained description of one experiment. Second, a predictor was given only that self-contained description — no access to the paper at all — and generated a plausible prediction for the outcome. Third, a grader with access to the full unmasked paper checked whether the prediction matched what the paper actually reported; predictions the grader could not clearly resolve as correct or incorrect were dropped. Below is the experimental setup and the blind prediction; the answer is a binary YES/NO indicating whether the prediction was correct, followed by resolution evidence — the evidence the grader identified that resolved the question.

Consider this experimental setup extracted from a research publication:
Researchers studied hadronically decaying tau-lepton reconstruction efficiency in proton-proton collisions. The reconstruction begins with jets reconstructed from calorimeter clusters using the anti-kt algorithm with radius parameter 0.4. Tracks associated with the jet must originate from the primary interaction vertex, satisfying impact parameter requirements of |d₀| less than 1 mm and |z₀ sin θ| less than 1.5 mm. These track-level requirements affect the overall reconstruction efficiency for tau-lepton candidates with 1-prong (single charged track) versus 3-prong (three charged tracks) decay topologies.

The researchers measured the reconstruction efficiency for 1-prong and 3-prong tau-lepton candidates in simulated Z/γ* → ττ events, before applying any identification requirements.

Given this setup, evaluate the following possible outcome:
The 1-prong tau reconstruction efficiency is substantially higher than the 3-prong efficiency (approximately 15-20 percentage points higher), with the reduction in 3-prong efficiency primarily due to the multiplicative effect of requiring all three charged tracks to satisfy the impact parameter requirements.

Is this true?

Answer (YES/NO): YES